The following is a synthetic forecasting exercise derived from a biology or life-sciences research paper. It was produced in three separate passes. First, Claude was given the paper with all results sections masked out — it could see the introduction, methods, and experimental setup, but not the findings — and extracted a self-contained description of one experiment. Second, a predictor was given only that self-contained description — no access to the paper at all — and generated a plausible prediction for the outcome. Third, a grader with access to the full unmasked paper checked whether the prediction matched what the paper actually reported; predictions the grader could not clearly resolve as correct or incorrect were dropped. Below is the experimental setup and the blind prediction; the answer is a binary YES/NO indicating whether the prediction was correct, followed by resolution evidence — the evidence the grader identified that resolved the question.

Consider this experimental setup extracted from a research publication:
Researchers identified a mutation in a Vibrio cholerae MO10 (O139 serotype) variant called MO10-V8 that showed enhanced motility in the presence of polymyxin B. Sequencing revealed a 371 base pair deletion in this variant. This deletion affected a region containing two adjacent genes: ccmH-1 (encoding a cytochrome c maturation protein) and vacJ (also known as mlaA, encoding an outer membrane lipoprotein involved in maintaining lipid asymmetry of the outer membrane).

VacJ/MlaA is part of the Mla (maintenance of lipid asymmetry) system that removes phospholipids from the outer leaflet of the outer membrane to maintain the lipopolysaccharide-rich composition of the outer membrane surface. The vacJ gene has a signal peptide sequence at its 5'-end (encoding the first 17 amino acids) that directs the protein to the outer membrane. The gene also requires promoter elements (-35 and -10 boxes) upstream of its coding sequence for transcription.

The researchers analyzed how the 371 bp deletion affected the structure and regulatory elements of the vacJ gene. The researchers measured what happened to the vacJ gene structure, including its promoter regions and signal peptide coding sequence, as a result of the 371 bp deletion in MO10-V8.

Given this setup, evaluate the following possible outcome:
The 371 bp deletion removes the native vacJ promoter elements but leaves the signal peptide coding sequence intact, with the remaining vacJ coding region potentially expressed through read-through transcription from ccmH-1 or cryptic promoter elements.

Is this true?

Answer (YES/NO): NO